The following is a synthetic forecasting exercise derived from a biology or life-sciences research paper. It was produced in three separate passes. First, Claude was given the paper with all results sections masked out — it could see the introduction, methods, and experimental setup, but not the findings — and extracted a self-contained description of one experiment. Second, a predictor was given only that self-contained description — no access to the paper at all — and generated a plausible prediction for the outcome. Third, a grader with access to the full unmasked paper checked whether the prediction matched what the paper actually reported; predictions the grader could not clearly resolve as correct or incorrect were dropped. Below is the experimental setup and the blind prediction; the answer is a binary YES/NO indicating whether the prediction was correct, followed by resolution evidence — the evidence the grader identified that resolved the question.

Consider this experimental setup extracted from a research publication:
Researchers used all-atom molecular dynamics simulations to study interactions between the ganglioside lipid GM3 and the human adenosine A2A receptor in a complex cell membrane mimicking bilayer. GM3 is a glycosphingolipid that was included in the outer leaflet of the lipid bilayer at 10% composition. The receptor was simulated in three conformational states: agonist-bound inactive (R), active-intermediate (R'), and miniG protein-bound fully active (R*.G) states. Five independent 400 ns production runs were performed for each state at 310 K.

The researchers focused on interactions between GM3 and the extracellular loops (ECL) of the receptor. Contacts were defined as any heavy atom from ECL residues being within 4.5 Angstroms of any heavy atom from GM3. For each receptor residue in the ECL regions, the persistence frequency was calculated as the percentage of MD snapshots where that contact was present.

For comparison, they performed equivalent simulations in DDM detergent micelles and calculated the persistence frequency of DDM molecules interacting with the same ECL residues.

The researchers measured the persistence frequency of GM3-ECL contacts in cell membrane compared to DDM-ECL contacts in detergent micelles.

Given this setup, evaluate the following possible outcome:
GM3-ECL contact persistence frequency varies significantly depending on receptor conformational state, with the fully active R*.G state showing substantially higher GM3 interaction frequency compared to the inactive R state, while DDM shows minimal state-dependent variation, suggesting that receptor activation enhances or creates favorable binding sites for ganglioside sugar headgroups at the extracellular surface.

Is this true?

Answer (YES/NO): NO